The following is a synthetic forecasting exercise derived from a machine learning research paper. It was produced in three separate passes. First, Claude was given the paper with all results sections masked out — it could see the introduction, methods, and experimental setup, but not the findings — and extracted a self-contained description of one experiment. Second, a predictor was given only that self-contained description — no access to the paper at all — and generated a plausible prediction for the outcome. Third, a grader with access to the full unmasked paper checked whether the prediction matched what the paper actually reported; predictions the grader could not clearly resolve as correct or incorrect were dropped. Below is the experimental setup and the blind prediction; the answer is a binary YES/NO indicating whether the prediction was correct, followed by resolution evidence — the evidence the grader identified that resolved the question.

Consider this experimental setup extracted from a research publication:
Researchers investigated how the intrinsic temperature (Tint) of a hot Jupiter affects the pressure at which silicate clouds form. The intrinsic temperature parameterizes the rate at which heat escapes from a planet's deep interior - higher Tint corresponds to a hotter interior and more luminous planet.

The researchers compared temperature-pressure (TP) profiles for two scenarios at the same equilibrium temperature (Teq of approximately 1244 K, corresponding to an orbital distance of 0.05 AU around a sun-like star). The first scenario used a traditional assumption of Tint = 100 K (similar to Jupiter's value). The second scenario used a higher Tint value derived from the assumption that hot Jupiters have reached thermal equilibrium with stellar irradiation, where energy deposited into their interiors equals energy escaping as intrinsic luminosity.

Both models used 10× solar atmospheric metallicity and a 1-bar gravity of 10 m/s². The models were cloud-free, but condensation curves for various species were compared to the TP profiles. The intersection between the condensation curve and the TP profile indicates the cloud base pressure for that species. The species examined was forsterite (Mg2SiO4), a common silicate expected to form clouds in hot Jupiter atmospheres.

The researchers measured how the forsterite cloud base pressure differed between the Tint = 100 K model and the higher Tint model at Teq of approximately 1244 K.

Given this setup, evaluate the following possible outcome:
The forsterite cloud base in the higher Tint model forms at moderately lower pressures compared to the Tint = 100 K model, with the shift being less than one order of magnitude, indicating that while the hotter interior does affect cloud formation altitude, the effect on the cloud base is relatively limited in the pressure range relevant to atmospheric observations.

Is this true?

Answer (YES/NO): NO